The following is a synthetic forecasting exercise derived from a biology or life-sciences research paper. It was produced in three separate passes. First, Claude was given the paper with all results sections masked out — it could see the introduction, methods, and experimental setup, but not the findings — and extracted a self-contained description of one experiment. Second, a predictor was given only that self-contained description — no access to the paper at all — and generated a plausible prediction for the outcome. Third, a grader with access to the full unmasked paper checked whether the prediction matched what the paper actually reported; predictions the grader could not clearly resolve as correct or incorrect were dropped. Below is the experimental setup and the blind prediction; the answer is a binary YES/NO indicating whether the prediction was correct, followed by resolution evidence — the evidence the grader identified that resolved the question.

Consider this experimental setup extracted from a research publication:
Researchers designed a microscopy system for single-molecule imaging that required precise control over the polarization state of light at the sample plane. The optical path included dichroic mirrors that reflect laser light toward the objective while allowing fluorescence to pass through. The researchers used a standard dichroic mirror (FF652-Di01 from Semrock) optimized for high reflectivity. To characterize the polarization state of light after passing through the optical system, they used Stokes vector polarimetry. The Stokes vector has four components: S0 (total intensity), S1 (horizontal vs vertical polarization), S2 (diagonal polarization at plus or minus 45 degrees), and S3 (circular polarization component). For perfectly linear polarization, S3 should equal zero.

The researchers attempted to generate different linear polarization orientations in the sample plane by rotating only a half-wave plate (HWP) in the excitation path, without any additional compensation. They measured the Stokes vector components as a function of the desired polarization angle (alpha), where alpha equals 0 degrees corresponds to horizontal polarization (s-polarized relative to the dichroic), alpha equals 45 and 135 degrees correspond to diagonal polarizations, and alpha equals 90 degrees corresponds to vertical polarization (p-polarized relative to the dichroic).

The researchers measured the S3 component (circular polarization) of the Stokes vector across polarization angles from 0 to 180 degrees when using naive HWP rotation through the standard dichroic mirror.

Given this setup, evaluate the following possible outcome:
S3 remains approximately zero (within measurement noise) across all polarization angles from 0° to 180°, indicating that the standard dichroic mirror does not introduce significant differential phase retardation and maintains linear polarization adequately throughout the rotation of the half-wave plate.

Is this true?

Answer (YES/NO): NO